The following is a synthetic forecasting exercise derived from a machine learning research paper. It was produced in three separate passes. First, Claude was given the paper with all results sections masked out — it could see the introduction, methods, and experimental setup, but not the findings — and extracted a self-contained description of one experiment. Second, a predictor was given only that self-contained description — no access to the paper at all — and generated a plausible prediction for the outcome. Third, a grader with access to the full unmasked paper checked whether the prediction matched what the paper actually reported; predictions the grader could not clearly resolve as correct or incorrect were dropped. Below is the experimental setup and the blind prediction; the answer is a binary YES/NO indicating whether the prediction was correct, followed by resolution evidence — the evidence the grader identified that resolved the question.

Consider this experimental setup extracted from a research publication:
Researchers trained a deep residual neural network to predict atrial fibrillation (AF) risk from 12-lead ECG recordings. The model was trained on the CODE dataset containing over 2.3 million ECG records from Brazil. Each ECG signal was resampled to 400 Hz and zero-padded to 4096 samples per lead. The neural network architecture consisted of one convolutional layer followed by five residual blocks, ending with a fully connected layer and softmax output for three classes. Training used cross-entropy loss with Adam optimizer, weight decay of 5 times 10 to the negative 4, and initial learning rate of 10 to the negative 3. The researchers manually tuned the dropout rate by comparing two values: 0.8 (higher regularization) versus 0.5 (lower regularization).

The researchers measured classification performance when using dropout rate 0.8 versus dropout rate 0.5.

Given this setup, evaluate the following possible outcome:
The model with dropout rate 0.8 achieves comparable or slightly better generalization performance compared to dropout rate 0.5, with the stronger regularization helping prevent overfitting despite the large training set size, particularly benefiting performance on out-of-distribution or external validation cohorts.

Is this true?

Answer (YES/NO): NO